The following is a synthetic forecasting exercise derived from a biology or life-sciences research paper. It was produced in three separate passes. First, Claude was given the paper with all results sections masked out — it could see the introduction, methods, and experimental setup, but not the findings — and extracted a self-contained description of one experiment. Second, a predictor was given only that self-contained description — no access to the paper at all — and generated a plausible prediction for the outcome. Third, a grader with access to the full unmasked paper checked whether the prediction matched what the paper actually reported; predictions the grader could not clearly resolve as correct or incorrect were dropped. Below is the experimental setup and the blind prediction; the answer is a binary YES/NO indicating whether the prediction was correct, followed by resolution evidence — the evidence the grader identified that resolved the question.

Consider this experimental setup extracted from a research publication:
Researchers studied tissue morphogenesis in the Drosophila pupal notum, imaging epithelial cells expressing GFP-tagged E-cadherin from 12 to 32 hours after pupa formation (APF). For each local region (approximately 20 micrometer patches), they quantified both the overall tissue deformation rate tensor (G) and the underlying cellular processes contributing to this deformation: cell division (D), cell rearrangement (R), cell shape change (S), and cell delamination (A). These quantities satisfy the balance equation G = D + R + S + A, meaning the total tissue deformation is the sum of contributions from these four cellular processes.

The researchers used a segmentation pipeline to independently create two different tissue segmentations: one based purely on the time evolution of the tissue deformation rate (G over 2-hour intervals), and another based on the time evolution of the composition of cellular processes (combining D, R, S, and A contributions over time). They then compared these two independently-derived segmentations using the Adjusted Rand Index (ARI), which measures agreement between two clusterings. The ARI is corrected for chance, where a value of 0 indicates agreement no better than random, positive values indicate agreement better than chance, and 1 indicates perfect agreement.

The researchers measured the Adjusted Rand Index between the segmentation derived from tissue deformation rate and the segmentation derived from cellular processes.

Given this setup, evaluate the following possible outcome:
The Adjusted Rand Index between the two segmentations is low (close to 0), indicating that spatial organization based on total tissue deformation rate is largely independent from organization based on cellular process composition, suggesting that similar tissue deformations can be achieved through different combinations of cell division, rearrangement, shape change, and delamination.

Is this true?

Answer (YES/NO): NO